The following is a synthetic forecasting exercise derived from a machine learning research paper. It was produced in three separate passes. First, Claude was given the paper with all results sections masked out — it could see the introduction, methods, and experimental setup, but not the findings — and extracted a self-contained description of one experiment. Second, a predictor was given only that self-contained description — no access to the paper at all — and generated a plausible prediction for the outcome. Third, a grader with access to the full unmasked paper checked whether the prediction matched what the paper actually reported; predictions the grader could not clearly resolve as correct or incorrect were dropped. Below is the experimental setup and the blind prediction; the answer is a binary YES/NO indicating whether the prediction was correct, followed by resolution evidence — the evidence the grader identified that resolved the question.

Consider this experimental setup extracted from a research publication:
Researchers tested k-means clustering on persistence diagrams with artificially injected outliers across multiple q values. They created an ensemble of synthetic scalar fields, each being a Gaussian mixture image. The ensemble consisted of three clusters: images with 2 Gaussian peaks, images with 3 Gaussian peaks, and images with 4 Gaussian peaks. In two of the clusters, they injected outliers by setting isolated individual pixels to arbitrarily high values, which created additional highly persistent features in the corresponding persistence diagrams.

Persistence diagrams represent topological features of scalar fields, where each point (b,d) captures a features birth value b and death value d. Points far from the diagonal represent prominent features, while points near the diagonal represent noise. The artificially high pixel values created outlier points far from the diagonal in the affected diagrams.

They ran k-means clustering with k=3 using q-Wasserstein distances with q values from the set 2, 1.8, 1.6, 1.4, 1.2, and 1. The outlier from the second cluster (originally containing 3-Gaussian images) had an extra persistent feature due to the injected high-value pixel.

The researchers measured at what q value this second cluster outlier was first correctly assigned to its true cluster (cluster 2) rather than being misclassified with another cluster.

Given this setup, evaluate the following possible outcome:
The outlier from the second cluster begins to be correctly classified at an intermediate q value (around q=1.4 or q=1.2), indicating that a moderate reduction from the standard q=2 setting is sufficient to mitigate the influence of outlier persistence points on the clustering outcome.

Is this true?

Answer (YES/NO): YES